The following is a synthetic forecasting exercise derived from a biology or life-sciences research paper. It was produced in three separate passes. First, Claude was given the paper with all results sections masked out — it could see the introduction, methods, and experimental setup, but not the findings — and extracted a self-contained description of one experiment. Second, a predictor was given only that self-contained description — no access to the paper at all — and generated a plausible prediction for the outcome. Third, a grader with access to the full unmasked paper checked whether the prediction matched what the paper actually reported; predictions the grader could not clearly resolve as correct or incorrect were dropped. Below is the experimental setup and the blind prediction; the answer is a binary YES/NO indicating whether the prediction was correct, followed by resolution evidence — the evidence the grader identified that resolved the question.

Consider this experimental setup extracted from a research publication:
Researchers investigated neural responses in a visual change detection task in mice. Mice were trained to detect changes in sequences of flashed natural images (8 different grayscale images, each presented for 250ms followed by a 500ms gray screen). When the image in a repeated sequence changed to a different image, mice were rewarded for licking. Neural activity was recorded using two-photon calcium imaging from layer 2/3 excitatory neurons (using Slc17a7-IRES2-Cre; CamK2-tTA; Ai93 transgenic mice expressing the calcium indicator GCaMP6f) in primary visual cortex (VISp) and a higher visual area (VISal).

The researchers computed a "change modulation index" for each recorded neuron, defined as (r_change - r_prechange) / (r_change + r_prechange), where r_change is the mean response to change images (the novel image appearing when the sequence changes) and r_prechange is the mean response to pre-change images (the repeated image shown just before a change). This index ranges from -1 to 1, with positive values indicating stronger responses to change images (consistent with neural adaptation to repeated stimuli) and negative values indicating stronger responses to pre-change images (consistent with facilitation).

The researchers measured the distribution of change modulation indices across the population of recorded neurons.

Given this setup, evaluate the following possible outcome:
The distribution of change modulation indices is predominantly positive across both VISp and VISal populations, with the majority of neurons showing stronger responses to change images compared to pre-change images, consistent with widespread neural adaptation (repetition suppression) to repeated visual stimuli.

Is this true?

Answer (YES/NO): YES